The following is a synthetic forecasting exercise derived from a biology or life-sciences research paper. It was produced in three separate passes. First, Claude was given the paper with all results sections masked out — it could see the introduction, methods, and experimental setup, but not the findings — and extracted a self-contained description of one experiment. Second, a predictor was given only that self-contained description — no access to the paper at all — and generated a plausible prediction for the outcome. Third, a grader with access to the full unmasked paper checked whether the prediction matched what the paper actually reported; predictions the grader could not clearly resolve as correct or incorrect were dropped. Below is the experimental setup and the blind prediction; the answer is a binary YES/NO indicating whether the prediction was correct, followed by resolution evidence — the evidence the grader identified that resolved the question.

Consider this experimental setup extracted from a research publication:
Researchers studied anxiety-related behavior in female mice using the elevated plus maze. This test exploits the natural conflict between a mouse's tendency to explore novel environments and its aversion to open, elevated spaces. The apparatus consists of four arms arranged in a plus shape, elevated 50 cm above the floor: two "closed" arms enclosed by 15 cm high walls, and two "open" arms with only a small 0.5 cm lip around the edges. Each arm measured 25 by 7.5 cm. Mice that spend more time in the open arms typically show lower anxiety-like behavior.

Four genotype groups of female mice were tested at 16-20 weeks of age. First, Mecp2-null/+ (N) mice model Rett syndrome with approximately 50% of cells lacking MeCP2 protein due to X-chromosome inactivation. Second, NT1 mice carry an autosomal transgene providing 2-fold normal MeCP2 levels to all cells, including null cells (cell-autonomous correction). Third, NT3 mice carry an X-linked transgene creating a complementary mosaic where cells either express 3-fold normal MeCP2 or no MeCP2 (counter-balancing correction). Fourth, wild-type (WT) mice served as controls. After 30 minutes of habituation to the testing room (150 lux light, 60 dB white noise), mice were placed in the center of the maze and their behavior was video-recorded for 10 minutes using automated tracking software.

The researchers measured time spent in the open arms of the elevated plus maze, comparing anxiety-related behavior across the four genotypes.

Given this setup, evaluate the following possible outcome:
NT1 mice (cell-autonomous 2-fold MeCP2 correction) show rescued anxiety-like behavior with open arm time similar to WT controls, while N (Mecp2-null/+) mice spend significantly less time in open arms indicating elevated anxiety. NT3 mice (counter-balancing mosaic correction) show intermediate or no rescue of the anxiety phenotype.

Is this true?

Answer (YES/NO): NO